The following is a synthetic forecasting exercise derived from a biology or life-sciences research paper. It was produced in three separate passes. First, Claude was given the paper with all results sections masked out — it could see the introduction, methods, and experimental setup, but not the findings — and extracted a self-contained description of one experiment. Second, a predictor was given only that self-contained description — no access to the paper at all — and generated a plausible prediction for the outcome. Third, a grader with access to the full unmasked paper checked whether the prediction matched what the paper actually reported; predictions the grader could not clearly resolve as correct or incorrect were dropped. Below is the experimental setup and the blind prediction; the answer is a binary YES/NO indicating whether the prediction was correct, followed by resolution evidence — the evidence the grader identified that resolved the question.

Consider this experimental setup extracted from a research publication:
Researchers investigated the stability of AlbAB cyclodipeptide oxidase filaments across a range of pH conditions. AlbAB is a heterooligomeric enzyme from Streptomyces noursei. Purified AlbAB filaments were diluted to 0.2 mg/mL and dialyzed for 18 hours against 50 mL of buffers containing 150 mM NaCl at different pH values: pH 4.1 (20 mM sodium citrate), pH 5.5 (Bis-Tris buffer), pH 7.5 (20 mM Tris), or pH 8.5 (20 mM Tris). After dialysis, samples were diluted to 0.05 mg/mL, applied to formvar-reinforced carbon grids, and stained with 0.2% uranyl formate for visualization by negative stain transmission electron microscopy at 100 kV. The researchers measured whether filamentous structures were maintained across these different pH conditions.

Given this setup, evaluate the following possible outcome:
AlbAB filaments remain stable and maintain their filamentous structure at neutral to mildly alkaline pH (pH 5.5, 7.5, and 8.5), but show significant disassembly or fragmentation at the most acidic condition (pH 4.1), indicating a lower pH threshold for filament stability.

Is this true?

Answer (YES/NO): YES